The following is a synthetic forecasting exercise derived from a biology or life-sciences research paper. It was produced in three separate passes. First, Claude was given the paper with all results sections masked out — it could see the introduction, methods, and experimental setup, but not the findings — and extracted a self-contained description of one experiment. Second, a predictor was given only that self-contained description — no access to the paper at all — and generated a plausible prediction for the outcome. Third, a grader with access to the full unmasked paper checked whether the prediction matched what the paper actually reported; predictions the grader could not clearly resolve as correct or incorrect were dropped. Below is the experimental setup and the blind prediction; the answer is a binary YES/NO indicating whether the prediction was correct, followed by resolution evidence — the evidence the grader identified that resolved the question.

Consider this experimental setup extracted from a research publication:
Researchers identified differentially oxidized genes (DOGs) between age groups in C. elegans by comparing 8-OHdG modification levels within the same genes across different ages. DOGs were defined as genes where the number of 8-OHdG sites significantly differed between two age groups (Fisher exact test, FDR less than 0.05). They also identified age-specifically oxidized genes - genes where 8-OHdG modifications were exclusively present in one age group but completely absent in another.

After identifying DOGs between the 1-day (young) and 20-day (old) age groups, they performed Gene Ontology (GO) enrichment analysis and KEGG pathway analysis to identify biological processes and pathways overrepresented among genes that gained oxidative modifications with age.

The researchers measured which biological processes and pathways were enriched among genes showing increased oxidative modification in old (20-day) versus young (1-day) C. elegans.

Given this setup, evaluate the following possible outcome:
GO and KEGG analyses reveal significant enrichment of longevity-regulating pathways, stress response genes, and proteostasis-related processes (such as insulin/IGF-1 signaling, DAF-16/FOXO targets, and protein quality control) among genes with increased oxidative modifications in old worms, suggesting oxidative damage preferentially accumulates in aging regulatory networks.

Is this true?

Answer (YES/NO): YES